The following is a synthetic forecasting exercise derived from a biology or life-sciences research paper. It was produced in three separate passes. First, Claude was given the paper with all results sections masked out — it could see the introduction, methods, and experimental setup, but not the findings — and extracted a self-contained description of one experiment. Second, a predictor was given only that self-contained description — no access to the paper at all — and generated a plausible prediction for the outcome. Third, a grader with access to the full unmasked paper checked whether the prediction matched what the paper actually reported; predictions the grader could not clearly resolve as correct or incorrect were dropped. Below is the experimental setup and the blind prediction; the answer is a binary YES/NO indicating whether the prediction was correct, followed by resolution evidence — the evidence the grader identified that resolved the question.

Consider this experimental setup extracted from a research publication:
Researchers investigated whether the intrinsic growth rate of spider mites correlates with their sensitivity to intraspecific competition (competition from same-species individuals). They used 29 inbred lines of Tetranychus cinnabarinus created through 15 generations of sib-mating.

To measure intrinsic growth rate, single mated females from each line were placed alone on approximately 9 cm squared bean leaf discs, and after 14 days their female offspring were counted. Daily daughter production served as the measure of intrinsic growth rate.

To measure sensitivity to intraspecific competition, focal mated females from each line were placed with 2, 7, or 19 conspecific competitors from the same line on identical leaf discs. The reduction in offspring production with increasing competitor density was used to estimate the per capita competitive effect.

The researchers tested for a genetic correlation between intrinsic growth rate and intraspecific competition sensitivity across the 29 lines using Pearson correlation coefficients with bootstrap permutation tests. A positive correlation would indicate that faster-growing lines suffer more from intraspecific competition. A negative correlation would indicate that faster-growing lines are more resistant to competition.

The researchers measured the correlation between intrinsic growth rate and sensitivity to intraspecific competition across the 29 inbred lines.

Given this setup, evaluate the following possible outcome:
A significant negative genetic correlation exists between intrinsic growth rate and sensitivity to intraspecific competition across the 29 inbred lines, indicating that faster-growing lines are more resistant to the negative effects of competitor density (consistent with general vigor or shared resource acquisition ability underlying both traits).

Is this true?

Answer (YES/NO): NO